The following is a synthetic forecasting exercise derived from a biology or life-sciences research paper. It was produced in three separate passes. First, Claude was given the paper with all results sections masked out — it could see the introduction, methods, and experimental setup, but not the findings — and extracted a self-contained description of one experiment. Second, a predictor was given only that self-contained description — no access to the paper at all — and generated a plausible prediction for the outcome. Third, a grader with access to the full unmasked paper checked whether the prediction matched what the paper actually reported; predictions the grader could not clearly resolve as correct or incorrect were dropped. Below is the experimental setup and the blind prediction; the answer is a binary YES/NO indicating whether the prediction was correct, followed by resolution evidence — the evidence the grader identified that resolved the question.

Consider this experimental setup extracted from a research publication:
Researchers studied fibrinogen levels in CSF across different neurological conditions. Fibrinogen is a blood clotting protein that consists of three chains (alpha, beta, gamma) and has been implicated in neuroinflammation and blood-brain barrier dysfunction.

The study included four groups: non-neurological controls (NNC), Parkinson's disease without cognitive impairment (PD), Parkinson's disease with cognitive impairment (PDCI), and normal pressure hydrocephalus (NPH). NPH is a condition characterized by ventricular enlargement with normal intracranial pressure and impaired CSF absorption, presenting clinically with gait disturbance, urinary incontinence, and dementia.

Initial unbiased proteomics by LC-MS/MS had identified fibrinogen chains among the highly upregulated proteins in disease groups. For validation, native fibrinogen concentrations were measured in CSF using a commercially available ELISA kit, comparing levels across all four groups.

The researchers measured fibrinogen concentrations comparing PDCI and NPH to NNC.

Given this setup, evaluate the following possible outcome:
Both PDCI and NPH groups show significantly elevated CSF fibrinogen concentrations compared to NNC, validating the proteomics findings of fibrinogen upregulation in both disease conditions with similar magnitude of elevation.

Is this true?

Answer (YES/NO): NO